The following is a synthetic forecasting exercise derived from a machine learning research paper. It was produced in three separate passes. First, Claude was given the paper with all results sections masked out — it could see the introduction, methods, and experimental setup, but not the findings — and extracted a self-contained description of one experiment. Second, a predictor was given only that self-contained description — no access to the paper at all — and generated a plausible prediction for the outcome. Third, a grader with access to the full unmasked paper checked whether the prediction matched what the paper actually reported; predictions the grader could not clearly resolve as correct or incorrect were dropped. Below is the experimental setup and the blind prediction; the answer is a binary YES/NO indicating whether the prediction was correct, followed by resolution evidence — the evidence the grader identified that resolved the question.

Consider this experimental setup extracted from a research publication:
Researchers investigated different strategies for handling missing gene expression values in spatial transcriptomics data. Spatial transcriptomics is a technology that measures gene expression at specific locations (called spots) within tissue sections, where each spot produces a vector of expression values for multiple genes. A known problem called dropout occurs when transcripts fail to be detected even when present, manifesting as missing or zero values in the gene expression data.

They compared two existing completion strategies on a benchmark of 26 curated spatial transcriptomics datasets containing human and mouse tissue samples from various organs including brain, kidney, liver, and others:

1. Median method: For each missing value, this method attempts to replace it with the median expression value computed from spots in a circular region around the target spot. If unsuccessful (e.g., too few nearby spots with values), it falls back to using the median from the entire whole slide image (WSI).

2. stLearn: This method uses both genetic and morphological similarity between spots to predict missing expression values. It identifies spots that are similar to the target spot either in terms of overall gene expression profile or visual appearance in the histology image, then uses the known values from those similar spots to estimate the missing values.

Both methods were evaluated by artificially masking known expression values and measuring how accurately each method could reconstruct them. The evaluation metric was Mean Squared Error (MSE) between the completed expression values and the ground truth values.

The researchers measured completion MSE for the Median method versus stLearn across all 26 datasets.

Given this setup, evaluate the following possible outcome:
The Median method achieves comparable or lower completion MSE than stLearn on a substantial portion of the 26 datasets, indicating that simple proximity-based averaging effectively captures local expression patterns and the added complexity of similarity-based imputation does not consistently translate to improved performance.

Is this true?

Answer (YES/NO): NO